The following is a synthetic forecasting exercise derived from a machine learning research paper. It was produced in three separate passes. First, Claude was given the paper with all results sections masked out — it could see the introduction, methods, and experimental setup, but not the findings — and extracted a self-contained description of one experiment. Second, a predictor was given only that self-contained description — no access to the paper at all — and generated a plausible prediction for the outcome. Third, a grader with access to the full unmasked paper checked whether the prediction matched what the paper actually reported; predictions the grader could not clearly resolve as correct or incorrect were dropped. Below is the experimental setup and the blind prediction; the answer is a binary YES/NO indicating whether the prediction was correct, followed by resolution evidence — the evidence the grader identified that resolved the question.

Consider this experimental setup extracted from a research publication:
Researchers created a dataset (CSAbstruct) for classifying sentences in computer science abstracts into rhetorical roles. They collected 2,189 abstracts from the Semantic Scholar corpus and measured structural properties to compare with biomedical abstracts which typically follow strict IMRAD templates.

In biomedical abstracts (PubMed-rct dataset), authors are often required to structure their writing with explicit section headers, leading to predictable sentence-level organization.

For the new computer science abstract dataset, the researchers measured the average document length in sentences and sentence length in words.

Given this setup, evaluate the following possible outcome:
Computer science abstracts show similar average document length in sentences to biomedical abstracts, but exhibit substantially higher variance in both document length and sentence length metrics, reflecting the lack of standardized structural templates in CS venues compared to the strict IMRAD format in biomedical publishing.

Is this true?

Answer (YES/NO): NO